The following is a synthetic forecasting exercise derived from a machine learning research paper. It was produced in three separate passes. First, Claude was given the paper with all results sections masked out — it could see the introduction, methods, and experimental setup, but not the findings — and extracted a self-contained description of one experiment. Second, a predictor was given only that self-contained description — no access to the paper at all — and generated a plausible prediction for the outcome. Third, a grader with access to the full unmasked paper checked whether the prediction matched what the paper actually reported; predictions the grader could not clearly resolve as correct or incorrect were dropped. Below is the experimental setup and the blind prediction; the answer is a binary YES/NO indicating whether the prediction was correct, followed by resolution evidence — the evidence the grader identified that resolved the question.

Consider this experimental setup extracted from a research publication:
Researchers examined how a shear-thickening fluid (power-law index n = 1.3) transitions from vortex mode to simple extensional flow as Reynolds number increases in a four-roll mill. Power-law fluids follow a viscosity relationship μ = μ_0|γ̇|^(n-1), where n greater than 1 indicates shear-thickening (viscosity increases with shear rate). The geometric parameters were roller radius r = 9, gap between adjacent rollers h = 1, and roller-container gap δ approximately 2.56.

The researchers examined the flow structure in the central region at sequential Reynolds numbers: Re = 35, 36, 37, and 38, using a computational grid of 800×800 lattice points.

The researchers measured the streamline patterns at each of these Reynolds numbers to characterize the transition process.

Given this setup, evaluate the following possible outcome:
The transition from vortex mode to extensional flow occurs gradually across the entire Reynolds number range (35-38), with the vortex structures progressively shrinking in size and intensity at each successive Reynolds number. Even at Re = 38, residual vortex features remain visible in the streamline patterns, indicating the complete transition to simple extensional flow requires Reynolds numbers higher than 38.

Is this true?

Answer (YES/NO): NO